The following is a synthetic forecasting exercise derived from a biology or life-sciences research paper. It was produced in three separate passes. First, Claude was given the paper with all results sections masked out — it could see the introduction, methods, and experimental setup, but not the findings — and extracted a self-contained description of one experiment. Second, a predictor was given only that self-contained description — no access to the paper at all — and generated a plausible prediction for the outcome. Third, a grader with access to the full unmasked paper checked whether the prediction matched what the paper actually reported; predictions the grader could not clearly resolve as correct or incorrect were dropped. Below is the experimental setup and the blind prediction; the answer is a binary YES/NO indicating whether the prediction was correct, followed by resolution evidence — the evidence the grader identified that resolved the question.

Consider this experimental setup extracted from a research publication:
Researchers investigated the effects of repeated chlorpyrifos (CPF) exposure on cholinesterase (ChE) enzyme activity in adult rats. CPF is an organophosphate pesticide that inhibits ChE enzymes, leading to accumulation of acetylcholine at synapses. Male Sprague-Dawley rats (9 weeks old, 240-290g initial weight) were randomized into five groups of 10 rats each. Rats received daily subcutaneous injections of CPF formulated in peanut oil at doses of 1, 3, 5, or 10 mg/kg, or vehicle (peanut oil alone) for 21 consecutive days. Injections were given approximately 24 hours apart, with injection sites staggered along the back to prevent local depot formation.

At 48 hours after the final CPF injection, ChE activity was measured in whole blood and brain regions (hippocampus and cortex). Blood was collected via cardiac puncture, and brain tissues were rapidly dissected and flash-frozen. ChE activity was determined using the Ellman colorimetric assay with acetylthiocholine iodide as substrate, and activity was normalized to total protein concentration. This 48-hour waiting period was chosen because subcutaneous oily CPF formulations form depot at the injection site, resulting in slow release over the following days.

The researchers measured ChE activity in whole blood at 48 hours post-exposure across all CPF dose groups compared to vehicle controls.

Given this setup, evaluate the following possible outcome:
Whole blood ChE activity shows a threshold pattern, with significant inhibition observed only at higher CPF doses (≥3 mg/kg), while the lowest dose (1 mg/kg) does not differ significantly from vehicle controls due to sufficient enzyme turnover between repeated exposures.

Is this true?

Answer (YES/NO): NO